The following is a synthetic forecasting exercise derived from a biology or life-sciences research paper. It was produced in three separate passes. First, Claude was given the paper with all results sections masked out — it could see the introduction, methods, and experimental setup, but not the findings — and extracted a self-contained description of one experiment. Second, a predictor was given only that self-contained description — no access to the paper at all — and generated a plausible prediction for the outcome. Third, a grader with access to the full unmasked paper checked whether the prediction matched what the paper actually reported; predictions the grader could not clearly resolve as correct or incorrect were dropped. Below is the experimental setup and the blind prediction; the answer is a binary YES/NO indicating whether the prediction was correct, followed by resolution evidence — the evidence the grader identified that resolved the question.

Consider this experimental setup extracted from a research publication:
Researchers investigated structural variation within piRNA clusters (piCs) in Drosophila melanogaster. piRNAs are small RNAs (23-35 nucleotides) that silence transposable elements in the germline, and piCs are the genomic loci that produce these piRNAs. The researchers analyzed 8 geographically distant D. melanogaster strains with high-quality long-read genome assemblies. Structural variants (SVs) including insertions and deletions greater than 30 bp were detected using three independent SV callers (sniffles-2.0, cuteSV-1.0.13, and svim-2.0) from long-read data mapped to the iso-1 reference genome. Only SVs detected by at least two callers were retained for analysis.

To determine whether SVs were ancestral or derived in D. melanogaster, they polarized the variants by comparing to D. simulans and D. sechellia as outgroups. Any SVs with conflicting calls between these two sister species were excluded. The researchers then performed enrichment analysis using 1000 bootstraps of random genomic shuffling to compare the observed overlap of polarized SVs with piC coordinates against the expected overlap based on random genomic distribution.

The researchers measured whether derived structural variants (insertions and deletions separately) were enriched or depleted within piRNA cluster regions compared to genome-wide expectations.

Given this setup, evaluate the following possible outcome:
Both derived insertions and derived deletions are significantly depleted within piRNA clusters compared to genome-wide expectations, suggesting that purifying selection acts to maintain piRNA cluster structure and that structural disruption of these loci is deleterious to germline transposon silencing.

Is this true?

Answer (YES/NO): NO